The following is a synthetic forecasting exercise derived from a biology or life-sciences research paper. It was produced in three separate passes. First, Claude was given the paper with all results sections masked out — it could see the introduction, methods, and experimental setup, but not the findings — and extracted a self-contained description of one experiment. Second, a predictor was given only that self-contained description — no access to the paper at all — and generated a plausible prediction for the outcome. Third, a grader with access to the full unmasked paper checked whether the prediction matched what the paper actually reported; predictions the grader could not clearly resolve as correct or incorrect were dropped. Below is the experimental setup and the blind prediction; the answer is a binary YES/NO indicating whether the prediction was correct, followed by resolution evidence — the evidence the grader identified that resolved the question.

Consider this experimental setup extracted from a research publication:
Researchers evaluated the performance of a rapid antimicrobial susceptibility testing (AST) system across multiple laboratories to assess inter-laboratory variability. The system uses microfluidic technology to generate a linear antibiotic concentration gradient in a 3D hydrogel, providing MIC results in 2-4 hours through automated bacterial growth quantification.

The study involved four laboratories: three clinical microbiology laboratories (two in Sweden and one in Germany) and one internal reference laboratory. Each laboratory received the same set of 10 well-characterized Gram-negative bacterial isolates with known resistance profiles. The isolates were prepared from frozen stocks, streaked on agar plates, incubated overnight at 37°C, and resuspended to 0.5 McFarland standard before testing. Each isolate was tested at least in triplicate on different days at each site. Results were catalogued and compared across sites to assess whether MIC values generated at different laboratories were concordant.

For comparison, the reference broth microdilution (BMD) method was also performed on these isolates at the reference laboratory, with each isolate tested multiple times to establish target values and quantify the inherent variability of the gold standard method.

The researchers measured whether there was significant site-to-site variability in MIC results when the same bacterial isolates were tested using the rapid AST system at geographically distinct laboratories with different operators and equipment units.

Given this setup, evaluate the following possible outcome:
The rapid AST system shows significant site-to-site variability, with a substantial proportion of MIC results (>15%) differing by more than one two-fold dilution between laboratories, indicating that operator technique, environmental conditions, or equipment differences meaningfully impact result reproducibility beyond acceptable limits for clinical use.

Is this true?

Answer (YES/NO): NO